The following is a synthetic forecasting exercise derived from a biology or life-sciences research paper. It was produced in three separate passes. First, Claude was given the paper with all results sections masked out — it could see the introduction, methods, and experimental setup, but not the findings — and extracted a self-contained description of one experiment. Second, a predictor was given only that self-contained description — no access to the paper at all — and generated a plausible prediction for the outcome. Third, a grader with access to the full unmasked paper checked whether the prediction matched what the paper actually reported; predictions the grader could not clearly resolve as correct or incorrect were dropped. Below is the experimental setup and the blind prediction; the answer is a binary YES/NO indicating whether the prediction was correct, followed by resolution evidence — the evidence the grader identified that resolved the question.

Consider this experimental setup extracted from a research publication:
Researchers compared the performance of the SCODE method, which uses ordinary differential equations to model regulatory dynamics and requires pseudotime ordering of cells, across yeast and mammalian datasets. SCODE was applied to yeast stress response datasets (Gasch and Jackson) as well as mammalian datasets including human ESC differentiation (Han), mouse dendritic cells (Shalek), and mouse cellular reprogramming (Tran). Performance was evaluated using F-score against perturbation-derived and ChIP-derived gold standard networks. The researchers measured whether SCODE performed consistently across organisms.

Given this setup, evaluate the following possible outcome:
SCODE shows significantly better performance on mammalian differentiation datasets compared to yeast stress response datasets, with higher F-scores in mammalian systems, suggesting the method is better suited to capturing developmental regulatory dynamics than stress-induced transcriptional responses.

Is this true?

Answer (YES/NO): NO